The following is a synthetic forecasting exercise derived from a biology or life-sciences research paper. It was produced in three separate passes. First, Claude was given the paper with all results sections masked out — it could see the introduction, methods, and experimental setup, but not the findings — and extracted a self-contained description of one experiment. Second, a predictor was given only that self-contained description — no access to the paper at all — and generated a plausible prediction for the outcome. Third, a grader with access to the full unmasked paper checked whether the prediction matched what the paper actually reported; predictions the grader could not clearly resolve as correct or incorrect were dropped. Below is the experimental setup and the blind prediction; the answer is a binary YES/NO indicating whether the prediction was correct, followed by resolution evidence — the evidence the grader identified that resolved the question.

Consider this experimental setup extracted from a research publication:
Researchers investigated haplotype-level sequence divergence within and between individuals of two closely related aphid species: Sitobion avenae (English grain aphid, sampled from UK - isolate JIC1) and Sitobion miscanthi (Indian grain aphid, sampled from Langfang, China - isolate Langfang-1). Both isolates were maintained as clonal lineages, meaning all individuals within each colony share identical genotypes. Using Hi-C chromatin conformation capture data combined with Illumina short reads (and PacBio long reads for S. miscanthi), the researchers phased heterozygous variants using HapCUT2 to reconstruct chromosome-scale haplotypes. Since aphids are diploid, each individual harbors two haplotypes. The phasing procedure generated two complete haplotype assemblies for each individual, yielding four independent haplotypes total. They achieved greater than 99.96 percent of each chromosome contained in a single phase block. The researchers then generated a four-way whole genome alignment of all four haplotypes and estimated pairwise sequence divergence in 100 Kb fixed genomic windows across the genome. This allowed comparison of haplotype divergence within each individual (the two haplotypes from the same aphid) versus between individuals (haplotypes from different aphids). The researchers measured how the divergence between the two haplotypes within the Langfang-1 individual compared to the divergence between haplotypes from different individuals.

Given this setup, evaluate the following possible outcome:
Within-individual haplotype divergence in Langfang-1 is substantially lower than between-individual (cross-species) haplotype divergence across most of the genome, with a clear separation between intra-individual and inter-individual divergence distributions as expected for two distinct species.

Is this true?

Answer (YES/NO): NO